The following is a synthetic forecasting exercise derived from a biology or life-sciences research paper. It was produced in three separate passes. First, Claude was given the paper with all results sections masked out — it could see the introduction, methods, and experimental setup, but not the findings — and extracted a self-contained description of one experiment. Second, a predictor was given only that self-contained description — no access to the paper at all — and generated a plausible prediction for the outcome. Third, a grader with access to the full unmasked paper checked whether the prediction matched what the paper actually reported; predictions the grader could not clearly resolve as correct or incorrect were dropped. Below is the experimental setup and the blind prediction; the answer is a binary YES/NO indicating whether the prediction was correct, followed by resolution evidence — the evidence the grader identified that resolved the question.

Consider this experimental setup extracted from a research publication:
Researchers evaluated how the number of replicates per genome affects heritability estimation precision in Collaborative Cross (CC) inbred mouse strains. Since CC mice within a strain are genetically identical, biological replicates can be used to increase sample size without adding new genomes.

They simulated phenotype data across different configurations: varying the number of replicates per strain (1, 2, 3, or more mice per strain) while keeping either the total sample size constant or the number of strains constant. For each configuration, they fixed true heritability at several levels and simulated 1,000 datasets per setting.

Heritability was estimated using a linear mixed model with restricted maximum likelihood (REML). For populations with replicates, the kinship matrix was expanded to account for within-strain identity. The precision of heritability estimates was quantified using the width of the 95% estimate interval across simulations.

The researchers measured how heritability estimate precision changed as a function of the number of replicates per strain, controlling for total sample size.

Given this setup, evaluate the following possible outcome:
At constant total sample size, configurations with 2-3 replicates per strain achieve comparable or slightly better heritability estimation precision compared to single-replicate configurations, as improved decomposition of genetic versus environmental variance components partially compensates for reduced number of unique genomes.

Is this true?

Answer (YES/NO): NO